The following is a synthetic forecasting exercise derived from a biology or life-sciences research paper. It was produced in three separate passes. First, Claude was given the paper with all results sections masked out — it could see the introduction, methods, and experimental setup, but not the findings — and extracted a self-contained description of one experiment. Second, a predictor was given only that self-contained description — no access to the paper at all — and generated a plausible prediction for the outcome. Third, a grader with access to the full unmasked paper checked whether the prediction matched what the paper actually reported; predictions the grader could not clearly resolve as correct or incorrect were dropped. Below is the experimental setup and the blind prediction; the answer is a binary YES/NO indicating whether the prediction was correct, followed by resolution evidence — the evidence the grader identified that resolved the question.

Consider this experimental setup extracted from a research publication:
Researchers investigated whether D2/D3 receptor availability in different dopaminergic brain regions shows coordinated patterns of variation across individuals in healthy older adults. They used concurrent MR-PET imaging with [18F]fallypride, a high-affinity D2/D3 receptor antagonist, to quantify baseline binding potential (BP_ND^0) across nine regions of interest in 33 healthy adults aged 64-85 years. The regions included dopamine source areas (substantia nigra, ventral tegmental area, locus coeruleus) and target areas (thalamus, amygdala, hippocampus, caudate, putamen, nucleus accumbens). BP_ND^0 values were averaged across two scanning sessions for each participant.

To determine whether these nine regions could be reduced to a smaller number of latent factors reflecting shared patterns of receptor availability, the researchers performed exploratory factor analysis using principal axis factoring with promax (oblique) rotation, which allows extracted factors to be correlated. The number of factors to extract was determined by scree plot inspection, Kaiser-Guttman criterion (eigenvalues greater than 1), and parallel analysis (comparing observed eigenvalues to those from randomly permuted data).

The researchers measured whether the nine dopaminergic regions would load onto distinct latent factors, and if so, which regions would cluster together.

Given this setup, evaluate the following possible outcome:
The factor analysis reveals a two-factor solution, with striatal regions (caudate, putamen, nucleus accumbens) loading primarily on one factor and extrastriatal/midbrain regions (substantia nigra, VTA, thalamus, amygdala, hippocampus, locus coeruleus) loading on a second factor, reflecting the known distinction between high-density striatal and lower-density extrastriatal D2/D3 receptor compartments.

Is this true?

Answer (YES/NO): YES